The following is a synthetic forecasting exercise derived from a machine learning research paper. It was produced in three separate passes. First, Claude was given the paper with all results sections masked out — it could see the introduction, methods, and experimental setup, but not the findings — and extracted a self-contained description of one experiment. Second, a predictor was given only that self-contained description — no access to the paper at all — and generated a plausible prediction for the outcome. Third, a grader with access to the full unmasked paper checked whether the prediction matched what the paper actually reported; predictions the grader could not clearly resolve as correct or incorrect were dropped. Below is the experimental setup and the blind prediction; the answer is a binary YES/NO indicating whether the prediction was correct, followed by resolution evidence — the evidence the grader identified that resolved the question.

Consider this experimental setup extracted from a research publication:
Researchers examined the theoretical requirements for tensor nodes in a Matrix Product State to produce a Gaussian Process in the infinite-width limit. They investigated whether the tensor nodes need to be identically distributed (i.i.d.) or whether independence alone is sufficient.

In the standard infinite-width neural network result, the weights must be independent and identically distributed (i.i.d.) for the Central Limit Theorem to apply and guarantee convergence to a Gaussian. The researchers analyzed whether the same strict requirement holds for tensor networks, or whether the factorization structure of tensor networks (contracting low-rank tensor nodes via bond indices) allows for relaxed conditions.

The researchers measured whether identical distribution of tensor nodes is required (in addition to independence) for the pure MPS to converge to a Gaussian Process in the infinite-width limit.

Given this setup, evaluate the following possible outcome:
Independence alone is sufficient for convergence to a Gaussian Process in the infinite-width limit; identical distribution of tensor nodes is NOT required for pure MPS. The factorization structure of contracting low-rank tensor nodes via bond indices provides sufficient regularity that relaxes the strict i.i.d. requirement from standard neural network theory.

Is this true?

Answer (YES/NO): YES